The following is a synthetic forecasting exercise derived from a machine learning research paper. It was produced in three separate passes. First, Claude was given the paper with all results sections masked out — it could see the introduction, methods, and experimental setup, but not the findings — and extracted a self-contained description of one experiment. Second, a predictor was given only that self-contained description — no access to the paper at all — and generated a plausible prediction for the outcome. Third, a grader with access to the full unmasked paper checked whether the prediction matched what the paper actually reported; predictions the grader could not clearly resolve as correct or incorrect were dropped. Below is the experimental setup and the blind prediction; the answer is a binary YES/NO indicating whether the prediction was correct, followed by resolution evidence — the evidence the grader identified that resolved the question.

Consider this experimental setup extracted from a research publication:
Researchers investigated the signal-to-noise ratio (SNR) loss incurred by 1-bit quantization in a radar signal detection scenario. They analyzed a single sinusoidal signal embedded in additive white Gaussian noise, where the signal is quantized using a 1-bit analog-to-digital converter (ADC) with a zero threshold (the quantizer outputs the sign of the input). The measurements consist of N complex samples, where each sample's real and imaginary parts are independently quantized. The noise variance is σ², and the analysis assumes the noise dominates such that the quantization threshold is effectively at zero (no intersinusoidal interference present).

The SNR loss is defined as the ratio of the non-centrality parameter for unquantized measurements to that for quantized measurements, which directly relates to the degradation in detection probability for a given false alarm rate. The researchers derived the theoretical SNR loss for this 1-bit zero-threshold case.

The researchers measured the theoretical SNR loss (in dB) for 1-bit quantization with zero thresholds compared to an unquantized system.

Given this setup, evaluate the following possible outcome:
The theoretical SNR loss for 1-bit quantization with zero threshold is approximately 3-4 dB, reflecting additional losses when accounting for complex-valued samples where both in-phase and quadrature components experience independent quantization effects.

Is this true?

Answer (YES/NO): NO